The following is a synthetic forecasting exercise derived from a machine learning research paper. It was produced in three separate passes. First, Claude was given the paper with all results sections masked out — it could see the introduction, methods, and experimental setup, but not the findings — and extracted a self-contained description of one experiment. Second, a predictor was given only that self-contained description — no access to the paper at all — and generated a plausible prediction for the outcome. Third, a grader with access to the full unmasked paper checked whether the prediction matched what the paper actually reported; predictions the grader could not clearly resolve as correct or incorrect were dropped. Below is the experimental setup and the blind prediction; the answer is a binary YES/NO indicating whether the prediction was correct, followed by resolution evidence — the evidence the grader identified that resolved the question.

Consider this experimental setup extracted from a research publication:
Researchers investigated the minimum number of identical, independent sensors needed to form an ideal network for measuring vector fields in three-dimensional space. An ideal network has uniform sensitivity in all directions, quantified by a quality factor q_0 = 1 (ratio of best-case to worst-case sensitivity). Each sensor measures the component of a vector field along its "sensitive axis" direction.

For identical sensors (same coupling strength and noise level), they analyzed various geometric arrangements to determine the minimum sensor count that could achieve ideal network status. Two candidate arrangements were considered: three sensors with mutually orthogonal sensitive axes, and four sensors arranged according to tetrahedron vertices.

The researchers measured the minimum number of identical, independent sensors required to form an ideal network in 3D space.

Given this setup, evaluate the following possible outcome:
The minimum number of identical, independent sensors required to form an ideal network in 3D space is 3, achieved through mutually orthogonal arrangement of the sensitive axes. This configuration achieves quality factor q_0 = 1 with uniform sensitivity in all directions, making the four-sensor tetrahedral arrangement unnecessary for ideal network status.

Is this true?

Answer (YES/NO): YES